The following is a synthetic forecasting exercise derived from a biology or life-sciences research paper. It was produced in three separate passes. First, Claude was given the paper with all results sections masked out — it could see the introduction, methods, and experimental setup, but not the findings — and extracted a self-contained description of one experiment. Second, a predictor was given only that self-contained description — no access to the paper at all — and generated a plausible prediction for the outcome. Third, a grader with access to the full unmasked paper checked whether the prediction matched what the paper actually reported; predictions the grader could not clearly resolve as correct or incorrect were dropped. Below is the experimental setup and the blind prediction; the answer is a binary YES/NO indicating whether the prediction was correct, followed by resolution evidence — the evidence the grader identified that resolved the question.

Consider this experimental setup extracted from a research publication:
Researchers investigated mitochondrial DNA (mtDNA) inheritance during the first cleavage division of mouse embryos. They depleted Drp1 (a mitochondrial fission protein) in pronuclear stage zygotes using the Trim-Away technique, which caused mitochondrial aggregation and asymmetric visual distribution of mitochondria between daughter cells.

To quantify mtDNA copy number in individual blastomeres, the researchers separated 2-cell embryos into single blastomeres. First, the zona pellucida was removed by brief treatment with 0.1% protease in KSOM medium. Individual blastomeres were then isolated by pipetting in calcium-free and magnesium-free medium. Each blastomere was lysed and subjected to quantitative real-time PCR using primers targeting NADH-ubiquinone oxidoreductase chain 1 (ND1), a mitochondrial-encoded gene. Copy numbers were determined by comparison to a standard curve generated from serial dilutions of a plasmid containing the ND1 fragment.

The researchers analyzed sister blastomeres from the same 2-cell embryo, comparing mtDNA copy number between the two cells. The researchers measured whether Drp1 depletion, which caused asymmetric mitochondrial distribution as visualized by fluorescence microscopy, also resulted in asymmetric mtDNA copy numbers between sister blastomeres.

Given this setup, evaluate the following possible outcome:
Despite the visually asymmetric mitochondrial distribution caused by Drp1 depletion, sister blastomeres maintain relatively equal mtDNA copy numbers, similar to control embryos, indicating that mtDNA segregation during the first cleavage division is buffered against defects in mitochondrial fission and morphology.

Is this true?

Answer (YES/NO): NO